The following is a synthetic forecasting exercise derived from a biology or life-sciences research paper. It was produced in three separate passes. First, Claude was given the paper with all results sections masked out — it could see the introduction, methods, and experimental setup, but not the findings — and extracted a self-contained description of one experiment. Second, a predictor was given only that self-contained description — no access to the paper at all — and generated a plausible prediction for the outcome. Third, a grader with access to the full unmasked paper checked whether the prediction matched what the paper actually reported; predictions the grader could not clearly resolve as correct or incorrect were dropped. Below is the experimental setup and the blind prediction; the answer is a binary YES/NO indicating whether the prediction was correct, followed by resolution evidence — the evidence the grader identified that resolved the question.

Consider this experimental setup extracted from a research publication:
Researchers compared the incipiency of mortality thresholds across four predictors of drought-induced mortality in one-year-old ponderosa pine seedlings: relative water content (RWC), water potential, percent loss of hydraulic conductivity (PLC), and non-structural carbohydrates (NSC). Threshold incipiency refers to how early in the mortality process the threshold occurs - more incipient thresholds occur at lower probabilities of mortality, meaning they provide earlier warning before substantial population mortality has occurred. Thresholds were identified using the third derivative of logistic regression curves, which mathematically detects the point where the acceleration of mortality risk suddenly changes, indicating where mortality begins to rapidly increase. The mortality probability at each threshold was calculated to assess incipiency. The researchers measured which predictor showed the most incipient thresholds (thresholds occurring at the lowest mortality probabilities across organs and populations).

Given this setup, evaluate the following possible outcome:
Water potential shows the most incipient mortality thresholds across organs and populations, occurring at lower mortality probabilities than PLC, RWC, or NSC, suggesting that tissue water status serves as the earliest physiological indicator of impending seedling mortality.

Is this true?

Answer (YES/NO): NO